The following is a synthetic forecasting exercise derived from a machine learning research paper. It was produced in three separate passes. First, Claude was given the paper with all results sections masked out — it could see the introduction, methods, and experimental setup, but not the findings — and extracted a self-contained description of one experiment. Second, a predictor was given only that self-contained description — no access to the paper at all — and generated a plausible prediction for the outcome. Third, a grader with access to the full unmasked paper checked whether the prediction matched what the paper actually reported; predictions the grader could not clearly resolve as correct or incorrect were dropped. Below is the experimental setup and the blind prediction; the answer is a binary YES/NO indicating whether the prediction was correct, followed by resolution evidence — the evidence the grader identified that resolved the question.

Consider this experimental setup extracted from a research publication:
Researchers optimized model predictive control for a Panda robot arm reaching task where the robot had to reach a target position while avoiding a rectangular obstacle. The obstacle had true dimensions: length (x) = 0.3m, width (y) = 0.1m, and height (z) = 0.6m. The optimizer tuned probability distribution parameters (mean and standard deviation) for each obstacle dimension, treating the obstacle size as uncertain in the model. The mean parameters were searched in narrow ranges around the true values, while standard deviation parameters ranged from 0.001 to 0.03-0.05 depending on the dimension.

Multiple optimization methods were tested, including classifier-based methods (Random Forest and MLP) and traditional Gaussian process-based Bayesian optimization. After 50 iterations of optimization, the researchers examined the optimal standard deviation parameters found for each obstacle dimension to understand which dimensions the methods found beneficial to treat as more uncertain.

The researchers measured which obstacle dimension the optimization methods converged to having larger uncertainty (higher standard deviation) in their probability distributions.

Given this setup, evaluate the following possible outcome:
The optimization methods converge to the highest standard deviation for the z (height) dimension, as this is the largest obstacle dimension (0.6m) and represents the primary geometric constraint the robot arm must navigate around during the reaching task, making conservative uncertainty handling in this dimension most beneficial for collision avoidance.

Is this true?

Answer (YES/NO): NO